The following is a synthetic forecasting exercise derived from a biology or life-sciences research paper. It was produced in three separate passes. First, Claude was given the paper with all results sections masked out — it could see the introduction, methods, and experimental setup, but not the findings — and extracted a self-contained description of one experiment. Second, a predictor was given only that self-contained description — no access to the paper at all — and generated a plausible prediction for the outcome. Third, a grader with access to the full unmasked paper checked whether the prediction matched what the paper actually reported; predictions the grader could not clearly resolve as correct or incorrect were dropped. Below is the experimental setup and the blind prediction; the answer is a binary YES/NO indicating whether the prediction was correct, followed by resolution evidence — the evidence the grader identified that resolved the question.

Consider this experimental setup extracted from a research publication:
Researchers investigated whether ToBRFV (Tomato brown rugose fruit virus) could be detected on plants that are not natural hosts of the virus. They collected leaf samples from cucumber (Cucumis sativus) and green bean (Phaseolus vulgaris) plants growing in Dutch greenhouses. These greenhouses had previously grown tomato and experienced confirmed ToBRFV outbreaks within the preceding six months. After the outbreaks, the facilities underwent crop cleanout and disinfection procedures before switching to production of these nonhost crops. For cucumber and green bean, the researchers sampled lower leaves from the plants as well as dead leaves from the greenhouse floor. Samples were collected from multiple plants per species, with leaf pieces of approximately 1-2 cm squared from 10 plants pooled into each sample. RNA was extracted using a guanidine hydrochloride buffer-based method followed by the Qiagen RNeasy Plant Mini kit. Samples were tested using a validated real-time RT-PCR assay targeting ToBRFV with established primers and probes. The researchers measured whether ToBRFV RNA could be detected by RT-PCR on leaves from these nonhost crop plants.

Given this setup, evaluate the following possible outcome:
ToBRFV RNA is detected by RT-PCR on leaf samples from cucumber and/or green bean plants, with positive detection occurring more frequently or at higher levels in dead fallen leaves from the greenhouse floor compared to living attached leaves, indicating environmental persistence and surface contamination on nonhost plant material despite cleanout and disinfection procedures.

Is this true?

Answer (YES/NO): NO